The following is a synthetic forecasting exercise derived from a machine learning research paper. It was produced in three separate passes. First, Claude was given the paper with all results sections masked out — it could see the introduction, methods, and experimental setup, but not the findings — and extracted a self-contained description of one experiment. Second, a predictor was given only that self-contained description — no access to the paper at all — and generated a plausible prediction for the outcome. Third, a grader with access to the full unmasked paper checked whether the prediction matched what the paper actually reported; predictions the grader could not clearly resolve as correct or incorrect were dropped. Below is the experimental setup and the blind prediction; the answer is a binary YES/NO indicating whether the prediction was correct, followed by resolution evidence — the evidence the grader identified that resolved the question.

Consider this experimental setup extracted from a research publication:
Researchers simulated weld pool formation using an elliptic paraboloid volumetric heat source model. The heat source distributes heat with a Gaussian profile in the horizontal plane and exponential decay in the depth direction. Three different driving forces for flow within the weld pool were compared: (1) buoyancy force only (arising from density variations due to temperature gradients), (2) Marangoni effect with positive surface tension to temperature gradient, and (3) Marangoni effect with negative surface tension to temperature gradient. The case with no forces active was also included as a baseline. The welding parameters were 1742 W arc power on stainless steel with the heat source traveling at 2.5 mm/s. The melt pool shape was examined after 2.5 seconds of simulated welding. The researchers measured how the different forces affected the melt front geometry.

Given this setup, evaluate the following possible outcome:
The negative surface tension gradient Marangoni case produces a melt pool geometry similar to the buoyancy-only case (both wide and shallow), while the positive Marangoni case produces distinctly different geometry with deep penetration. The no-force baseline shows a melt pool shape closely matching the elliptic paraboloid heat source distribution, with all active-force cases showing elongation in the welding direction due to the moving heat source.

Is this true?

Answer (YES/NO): NO